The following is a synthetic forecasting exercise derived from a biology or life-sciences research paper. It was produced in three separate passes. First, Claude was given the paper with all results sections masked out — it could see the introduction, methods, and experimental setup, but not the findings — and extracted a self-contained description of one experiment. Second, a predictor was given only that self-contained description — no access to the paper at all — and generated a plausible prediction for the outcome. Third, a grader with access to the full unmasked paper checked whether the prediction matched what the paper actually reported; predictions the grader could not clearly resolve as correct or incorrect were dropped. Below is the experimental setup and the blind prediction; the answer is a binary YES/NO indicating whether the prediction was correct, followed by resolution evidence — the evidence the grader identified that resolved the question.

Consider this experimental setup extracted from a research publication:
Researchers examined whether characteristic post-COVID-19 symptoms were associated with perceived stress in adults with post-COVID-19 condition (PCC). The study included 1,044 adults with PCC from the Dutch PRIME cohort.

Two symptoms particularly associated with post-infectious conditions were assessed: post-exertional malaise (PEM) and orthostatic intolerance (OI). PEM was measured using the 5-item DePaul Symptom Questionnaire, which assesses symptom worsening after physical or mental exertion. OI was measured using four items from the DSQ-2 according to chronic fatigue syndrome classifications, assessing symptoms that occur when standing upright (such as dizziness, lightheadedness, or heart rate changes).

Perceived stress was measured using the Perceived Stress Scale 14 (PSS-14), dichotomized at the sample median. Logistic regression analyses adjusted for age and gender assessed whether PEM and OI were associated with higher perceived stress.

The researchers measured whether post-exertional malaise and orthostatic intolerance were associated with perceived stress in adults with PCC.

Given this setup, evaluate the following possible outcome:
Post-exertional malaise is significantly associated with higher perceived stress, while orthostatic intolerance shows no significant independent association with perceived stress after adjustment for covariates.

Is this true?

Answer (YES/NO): NO